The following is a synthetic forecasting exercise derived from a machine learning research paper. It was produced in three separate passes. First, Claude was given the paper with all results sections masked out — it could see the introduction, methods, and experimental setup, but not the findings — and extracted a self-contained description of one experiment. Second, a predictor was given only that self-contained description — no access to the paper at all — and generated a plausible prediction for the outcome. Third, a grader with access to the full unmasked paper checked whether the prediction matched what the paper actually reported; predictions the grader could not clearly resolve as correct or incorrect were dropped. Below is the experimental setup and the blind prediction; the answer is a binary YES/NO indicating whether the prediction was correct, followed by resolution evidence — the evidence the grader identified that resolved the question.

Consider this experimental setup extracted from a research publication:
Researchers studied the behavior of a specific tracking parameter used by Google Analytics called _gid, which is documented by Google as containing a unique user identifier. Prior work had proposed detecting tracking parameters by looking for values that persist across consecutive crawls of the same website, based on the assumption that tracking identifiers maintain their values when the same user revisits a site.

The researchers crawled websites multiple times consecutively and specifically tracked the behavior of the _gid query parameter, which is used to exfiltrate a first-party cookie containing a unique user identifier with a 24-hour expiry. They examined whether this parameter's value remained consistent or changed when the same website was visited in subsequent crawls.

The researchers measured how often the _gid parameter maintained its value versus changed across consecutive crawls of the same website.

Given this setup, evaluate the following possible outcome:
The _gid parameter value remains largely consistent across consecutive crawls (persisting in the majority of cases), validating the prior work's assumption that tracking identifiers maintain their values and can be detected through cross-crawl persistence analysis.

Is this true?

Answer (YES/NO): NO